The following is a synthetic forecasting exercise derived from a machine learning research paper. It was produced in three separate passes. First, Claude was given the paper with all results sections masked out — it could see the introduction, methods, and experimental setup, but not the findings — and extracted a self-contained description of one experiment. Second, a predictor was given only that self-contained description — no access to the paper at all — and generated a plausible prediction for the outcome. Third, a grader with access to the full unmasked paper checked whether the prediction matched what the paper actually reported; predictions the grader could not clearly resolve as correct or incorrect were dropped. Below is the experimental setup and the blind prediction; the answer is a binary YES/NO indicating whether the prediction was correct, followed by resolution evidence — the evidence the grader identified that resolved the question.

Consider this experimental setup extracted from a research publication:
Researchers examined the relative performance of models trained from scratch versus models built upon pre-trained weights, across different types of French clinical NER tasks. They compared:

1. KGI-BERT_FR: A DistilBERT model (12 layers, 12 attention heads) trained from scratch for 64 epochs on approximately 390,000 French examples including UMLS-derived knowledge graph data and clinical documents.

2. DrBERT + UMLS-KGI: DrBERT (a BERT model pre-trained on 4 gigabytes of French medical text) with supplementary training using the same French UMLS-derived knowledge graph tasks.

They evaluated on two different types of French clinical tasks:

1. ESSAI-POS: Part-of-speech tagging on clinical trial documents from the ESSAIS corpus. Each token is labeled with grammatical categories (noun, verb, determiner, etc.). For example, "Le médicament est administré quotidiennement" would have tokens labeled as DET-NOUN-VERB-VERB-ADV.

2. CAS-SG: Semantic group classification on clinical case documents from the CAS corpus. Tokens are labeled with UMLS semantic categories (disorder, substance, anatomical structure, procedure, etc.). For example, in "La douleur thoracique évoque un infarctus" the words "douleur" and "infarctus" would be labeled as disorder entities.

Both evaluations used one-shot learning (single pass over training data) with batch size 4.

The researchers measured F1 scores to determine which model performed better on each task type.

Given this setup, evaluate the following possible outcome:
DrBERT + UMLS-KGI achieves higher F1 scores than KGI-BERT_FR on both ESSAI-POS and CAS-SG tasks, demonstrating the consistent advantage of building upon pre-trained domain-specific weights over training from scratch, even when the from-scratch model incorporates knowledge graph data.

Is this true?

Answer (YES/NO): NO